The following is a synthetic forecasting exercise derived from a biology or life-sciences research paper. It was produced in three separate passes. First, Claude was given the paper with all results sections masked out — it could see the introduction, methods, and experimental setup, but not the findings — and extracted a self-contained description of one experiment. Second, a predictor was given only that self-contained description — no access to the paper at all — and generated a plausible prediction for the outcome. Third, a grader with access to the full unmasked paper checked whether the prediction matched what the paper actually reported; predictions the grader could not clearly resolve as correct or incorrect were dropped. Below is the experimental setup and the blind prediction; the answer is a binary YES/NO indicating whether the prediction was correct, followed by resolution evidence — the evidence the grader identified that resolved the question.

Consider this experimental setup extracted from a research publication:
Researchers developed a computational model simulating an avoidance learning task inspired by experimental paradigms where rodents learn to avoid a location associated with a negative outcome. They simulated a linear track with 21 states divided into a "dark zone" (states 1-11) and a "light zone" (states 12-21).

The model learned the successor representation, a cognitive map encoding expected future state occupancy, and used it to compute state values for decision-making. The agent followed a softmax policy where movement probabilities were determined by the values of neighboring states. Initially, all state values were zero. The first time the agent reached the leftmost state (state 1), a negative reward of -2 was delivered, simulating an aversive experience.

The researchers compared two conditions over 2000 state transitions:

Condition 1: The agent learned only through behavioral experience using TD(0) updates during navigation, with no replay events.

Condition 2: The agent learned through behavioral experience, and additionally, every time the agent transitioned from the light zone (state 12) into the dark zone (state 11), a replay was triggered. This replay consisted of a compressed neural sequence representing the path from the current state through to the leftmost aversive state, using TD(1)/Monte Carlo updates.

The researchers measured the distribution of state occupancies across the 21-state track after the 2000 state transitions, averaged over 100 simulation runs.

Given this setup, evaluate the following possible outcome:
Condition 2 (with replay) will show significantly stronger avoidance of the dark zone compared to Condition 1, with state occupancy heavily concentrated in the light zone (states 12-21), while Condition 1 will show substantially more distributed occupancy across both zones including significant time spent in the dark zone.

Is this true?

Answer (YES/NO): YES